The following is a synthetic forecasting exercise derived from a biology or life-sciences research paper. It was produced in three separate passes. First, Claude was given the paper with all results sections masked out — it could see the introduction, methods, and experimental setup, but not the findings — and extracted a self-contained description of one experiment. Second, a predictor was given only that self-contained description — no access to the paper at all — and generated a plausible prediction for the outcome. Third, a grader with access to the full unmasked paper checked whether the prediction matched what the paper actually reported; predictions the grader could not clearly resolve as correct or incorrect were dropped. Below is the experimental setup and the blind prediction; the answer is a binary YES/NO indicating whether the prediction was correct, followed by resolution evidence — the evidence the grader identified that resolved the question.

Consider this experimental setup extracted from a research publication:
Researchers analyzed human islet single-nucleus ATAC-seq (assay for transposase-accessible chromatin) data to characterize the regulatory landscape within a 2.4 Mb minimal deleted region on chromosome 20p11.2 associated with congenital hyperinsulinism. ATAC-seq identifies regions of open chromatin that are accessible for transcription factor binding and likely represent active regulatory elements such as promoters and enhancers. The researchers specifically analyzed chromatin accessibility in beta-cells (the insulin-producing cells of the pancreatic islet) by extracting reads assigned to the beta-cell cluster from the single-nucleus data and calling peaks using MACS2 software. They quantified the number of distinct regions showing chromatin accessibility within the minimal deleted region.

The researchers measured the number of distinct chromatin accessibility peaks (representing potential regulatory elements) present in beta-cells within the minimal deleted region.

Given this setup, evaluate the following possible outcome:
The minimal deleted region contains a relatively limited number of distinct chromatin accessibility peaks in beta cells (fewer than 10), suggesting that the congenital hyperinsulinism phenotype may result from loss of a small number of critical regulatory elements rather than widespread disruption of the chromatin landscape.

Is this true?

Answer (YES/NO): NO